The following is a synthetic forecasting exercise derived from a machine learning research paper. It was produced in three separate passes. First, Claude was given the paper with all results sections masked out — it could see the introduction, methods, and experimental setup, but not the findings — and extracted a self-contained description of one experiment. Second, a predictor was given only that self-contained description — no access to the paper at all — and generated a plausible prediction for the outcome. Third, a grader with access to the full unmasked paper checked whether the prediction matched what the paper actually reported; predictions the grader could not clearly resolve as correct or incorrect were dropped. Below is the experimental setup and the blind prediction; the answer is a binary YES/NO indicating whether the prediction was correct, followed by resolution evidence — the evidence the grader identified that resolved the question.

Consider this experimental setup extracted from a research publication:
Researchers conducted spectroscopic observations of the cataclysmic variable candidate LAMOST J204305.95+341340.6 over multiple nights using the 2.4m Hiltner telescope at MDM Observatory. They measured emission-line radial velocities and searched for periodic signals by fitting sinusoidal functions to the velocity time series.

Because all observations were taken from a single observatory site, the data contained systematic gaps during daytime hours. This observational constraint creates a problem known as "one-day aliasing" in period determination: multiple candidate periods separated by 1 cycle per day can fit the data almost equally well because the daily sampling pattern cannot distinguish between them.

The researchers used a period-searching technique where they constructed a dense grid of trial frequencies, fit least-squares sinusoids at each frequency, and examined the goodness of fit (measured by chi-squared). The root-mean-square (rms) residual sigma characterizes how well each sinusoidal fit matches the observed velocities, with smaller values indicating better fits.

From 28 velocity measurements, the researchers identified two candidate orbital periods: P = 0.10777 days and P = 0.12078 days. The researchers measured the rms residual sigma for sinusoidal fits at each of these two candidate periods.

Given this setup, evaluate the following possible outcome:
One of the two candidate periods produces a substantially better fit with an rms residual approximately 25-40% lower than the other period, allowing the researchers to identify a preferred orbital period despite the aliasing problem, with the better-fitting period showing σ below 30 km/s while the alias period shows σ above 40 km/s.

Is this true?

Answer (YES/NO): NO